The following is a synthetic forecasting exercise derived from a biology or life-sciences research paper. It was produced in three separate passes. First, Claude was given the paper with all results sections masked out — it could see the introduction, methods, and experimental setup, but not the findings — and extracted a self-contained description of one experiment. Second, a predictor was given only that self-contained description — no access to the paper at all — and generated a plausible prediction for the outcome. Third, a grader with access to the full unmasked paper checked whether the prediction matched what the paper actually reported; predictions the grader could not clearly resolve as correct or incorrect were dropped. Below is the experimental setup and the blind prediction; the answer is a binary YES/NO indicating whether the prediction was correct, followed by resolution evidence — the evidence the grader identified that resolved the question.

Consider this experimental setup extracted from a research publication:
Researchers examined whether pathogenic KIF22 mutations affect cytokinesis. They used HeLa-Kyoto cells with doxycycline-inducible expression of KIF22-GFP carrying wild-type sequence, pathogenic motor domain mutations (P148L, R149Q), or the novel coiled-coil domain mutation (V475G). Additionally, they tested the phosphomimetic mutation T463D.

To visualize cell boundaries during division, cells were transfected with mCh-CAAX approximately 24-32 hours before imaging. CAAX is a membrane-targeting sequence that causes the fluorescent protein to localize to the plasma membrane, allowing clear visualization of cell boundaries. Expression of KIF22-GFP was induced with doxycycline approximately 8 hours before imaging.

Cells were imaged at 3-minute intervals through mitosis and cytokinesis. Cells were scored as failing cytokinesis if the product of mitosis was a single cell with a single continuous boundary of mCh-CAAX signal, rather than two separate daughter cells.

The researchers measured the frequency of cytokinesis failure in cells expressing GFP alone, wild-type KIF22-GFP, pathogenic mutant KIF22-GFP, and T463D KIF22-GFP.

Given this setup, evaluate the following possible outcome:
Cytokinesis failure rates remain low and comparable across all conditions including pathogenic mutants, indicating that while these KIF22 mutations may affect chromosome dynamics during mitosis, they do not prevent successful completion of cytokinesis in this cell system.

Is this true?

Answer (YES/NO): NO